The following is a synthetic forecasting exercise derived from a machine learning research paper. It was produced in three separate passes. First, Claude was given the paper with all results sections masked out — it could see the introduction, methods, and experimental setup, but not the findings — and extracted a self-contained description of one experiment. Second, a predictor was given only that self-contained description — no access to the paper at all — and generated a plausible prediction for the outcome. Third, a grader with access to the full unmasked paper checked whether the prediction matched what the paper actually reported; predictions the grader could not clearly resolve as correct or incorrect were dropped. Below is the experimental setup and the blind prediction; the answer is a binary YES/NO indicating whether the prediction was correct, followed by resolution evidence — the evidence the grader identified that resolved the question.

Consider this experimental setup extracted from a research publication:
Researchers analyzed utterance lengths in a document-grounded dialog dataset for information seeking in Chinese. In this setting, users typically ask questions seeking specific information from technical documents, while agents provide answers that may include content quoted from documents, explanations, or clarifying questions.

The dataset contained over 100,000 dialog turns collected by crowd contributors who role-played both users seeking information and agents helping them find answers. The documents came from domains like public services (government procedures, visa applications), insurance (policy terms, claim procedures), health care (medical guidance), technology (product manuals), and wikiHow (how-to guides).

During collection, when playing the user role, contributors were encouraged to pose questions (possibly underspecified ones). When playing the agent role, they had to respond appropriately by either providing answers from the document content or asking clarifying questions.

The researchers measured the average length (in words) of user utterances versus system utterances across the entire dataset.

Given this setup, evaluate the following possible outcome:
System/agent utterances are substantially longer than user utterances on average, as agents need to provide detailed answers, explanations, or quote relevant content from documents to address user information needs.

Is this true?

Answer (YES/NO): YES